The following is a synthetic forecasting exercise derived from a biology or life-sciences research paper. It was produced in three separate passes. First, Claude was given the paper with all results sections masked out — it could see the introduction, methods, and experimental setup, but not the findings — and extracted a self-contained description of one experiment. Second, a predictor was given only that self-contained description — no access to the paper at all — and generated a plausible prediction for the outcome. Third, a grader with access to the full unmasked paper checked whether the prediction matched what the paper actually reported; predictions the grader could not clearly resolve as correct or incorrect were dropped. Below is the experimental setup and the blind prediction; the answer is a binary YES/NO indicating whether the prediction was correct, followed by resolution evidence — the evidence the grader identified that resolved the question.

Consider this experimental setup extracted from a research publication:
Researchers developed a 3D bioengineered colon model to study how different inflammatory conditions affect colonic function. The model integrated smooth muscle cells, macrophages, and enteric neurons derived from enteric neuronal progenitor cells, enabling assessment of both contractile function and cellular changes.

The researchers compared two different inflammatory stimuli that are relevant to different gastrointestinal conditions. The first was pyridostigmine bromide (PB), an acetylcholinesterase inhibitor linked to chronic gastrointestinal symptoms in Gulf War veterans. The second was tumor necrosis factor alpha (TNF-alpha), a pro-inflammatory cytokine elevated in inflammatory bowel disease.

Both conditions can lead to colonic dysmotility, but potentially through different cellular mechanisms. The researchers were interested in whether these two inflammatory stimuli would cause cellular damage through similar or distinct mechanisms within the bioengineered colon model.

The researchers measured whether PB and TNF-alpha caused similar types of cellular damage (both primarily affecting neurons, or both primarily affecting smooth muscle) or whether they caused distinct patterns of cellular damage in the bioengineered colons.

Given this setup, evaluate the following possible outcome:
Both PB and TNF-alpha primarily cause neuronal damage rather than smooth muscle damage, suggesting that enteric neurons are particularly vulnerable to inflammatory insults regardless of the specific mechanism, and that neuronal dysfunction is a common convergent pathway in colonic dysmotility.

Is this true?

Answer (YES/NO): NO